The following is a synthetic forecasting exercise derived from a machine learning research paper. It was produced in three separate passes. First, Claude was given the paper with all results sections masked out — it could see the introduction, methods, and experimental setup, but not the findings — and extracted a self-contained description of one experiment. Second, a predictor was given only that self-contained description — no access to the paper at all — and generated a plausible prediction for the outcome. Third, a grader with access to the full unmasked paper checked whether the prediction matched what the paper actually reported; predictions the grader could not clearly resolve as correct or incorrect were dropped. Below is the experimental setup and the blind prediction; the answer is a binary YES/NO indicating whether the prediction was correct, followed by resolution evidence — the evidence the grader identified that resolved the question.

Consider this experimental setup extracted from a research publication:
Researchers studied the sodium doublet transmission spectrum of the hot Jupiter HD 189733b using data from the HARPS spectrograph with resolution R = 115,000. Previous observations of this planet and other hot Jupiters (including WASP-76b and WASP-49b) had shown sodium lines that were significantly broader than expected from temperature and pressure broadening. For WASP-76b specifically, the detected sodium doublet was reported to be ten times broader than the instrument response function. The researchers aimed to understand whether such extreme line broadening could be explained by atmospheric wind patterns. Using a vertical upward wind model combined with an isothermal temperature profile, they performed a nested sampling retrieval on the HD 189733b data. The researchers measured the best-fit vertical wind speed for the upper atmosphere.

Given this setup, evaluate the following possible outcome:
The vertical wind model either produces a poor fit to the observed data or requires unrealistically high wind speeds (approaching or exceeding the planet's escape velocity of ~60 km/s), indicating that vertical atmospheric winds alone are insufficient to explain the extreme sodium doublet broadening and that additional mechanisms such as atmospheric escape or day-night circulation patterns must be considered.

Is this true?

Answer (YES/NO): NO